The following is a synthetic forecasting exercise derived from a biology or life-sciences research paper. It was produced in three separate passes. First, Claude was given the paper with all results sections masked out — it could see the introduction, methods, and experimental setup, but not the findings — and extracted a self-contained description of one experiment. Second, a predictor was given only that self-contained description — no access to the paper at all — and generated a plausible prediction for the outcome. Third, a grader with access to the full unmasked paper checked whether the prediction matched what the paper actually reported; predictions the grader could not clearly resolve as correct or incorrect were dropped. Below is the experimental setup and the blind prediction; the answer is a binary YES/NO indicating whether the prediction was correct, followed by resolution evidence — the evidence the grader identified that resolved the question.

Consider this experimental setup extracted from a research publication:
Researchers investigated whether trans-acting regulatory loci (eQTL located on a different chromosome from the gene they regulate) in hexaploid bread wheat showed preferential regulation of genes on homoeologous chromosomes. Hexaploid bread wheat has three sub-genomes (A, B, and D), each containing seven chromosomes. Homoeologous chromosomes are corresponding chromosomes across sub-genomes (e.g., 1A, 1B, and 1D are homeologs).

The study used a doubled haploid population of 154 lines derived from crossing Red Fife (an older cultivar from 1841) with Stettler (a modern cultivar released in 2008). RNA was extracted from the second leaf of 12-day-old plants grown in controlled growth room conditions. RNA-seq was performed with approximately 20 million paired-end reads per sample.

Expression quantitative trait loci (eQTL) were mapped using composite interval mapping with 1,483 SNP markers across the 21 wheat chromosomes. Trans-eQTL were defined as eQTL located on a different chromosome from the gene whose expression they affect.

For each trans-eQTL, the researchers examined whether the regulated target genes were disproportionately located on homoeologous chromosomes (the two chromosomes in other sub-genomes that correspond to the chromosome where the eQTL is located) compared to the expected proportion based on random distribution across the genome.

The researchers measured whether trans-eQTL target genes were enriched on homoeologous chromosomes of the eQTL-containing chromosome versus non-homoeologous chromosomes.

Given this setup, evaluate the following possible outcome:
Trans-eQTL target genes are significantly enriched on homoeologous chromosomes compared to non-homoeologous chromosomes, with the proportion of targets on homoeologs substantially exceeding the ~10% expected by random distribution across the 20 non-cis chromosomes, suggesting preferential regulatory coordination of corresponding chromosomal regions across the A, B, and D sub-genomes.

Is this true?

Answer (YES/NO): YES